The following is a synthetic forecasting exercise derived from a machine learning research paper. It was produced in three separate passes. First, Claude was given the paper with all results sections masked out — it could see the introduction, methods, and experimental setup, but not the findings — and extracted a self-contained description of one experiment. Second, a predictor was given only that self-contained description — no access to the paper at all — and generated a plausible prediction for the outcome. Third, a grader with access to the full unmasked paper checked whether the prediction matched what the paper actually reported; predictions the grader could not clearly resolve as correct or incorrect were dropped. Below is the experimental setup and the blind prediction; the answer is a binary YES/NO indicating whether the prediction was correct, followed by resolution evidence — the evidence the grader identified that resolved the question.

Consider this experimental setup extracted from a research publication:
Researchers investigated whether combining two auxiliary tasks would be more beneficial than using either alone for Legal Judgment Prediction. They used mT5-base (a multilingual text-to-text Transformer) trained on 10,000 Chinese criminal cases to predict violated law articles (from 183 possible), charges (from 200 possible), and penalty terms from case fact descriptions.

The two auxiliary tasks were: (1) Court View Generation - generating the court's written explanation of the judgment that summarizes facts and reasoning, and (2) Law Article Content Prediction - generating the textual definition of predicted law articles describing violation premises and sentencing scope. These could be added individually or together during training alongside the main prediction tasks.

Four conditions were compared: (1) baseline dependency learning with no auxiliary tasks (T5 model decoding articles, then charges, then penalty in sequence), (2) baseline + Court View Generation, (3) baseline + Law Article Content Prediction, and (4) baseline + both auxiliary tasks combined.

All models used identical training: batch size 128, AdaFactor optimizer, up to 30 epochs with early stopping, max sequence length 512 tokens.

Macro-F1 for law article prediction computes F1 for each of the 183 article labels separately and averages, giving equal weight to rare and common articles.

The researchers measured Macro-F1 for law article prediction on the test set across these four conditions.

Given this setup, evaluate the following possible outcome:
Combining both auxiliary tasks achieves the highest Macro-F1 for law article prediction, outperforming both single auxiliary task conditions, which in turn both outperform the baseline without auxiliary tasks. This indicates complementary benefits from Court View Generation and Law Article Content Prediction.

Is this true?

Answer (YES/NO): NO